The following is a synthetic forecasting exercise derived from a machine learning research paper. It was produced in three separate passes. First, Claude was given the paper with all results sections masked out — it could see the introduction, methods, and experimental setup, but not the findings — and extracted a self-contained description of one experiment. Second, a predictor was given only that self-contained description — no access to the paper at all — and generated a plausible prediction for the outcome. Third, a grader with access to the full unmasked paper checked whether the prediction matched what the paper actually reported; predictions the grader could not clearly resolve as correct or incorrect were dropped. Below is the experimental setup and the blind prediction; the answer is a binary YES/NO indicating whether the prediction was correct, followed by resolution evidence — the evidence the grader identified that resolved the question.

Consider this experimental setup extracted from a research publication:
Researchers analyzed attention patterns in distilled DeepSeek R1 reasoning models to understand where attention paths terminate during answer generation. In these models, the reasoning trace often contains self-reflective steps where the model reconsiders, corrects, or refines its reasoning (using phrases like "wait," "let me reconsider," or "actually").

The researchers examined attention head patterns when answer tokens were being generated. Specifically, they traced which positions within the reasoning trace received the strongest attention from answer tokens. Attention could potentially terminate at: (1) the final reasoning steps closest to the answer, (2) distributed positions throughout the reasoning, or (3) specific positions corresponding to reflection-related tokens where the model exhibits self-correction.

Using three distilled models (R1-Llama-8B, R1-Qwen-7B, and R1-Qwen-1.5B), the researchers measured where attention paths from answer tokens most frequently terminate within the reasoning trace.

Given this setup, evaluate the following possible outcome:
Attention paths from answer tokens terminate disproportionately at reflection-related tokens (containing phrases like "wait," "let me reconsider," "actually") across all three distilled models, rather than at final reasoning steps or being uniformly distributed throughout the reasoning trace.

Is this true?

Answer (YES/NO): YES